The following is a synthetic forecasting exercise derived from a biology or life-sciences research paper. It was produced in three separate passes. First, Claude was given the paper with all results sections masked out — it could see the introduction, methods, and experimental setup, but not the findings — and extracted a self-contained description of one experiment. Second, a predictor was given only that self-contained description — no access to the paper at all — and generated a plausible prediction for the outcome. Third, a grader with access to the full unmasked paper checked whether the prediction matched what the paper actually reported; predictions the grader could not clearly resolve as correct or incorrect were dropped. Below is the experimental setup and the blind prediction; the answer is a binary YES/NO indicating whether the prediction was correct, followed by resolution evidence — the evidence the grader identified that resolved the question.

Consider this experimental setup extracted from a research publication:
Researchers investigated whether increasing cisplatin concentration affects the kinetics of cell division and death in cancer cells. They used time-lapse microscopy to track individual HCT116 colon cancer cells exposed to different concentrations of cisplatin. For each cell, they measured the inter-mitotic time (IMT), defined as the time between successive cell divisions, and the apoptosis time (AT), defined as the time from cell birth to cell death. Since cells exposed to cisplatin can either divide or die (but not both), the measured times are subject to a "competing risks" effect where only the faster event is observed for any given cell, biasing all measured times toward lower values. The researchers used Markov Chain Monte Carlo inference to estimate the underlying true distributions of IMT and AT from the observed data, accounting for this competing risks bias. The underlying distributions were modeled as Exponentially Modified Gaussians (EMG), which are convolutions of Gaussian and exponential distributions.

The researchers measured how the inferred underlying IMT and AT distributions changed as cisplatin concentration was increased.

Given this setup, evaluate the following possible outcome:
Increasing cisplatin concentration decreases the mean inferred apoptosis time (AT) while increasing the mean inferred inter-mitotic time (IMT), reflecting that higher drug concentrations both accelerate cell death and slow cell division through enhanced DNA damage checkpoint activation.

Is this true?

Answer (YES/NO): NO